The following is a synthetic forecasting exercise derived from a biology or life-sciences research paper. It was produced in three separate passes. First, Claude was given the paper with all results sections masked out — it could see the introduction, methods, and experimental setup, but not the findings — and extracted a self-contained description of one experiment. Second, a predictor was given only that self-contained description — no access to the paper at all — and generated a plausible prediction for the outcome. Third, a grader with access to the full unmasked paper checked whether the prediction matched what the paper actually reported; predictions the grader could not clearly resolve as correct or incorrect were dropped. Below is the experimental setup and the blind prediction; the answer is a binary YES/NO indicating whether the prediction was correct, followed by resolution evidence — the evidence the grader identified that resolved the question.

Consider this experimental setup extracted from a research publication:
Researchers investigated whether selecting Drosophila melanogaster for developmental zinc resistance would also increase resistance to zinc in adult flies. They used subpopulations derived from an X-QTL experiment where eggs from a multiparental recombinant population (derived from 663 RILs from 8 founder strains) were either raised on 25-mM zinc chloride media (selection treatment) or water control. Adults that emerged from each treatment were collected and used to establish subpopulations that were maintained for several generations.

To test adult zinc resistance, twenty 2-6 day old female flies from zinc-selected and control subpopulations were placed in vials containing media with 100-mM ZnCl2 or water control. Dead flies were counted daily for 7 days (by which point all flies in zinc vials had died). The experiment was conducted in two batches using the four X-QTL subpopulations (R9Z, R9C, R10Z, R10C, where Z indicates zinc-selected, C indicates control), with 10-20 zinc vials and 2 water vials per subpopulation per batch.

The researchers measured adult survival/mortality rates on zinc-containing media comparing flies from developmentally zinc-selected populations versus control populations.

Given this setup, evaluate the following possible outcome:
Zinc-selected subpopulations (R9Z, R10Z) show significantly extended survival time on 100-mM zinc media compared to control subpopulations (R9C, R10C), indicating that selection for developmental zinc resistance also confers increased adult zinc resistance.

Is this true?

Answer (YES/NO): NO